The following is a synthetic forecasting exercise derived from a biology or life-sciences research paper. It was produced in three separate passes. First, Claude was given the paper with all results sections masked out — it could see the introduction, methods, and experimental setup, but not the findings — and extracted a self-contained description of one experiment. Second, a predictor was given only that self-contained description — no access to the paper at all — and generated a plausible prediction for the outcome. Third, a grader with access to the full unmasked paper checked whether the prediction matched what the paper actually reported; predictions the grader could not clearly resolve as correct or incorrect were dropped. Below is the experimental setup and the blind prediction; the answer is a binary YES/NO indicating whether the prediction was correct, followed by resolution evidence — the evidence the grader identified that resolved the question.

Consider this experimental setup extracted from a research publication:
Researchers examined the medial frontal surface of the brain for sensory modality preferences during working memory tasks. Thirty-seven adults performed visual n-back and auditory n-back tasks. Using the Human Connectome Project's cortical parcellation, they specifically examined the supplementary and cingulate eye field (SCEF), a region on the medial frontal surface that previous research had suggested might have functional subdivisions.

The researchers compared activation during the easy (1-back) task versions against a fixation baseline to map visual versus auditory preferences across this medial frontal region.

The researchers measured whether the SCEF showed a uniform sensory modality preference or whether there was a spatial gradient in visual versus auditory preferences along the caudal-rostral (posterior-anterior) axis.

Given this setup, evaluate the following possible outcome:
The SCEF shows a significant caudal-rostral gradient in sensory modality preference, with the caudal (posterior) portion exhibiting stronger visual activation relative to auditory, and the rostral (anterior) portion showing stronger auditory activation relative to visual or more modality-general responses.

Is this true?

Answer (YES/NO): NO